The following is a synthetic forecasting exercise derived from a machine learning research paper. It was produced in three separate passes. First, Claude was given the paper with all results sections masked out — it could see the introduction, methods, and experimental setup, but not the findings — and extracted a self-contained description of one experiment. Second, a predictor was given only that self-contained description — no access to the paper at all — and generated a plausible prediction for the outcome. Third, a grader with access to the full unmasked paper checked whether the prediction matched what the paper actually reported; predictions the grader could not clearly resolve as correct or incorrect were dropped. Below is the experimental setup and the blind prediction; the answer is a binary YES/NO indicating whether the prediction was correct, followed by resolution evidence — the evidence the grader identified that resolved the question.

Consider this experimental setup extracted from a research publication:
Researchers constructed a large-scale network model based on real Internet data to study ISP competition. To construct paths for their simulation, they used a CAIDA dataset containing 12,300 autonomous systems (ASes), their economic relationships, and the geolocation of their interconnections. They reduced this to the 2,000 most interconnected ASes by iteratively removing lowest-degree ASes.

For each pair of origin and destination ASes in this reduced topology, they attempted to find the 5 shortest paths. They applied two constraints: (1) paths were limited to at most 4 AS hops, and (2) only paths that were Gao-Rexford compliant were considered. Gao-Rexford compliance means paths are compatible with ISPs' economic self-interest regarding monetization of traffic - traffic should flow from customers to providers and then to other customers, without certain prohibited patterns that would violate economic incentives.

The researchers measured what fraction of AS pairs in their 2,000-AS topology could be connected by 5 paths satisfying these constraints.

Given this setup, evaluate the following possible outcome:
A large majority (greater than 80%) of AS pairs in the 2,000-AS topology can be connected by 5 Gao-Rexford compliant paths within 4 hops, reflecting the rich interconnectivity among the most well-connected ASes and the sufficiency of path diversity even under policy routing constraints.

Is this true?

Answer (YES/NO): NO